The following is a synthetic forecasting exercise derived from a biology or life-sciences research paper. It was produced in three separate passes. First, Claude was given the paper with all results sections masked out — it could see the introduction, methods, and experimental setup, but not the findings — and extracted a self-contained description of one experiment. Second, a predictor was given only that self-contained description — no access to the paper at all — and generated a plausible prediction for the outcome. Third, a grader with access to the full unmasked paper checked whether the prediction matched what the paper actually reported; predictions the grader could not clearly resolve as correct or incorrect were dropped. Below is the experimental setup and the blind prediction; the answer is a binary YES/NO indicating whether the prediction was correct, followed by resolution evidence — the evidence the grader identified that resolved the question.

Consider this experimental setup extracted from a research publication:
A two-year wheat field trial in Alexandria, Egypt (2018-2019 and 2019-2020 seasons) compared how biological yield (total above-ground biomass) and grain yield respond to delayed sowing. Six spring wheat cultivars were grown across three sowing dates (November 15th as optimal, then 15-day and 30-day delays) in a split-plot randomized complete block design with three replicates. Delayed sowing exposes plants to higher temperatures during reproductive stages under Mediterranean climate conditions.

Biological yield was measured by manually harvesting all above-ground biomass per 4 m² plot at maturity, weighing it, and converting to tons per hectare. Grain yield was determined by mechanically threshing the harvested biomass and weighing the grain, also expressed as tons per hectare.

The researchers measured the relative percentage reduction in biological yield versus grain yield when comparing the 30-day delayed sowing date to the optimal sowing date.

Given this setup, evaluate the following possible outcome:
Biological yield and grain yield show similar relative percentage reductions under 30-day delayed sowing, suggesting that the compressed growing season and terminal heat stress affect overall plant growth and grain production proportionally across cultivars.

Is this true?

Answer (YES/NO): NO